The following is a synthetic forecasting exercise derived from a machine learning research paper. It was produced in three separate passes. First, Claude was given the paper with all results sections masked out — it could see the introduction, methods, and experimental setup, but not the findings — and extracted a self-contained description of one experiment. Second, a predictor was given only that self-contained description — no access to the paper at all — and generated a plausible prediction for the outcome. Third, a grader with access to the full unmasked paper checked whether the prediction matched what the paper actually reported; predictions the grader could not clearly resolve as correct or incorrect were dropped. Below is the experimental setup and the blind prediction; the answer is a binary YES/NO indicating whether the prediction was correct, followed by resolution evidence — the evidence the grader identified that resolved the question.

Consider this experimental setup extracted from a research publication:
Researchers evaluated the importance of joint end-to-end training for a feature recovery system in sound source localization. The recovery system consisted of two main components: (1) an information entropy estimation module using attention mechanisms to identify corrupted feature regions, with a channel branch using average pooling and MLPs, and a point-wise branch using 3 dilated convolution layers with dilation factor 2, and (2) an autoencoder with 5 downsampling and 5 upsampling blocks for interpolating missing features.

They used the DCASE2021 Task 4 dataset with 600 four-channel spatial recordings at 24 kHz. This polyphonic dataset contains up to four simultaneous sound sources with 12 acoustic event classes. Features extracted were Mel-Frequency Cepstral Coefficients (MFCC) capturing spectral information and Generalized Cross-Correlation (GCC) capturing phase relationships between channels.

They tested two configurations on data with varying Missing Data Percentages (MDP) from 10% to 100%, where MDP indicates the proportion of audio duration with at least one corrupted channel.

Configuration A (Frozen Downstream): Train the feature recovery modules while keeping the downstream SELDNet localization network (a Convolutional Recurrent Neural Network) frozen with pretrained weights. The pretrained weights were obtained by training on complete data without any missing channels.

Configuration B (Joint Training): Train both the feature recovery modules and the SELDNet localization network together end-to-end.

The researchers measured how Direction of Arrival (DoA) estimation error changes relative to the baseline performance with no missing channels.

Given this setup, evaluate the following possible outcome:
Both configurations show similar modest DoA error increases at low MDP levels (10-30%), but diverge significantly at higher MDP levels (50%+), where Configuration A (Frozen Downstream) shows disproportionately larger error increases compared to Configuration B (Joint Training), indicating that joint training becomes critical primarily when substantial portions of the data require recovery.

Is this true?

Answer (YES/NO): NO